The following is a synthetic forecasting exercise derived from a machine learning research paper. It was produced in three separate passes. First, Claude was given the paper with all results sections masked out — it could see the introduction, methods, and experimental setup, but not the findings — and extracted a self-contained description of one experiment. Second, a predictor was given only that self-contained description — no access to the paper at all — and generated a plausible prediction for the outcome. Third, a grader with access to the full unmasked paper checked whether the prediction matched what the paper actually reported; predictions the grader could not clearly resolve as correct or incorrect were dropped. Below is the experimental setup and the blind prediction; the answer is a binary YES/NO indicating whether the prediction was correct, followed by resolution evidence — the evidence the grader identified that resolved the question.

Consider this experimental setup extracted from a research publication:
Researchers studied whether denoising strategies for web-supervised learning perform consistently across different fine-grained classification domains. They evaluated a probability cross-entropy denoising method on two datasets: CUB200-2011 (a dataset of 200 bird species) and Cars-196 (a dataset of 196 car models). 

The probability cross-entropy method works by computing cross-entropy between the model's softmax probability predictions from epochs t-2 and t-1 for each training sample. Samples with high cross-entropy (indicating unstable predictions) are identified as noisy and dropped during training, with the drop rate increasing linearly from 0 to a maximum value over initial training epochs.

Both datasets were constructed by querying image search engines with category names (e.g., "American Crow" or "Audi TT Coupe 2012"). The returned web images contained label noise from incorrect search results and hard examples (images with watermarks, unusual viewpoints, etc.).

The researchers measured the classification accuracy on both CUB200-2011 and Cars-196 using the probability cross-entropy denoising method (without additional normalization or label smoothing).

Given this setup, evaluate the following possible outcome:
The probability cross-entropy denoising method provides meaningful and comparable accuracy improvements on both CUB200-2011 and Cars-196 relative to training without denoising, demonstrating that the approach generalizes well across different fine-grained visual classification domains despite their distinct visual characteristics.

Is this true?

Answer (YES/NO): YES